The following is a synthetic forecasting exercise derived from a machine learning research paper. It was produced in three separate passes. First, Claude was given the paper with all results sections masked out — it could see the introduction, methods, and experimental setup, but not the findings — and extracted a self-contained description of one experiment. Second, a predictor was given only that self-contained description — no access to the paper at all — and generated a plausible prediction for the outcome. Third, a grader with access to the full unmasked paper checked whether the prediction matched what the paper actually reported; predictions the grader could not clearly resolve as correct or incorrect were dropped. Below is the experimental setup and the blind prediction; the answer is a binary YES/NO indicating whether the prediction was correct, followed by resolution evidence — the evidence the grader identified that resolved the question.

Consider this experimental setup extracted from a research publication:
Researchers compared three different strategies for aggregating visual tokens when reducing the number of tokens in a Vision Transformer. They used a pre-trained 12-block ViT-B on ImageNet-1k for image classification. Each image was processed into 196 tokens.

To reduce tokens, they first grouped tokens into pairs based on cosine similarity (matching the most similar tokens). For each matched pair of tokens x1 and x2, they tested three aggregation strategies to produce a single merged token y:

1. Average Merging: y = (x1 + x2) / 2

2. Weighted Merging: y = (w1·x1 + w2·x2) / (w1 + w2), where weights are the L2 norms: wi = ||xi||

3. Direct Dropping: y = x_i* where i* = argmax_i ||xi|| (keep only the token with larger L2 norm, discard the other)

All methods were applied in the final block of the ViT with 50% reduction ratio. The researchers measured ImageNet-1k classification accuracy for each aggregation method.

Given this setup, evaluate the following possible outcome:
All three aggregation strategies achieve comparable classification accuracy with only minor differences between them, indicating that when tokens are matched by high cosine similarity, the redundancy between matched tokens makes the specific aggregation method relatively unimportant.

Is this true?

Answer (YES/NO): NO